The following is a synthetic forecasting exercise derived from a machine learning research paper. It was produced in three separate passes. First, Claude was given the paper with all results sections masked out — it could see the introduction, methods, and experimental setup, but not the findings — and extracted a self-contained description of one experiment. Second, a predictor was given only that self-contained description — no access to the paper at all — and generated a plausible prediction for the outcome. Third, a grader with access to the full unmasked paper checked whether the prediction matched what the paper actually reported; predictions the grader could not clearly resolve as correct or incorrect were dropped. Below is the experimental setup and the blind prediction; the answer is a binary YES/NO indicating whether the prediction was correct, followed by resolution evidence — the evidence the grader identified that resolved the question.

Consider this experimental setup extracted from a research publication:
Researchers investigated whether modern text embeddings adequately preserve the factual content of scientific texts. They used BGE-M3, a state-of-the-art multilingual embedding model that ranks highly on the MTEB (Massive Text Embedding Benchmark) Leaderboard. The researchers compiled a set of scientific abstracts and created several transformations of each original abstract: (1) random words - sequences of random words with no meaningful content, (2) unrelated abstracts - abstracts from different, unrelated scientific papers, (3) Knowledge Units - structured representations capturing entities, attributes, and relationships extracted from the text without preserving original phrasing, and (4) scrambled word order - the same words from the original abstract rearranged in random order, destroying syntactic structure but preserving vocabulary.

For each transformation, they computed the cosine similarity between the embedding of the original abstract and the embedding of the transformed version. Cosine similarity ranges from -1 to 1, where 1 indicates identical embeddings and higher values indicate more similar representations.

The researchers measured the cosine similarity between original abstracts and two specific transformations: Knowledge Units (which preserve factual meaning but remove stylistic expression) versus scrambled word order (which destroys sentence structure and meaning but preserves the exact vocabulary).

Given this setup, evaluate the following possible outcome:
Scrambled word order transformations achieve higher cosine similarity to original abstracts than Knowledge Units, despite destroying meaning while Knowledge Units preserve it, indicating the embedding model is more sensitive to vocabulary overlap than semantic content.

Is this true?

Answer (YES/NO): YES